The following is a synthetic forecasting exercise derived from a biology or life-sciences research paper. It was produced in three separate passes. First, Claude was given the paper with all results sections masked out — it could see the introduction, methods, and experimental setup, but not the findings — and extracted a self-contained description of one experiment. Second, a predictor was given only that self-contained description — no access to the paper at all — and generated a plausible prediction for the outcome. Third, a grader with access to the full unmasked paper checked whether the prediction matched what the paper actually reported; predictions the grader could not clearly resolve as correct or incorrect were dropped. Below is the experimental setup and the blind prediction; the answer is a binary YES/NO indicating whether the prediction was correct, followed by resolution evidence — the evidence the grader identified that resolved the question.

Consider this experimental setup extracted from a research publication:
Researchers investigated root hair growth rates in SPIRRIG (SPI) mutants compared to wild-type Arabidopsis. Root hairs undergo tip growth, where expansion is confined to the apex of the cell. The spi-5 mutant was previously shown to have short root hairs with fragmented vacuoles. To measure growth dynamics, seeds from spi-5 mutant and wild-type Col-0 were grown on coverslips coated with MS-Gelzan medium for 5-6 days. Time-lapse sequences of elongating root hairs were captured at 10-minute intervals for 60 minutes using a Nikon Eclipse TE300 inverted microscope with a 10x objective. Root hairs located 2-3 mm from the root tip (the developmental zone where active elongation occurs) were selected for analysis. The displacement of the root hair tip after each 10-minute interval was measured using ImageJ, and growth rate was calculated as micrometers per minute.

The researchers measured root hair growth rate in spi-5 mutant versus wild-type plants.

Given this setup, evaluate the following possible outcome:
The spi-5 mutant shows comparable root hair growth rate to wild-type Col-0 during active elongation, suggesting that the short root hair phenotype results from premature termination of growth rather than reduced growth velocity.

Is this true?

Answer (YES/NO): NO